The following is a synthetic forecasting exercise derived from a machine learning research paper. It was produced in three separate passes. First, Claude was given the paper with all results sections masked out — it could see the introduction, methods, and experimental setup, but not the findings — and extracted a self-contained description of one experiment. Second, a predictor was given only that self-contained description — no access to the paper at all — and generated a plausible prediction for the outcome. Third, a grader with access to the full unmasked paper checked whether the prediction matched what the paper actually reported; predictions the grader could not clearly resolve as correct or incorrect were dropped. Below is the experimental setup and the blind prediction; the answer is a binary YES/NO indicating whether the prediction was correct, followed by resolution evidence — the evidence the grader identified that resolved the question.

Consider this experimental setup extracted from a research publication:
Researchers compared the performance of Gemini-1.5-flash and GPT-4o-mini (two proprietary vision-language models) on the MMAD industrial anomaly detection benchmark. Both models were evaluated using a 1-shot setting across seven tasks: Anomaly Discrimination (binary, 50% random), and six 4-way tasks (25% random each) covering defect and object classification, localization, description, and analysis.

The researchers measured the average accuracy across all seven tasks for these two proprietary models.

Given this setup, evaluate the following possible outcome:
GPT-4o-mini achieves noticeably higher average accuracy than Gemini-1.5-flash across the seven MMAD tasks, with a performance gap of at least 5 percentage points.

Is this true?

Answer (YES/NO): NO